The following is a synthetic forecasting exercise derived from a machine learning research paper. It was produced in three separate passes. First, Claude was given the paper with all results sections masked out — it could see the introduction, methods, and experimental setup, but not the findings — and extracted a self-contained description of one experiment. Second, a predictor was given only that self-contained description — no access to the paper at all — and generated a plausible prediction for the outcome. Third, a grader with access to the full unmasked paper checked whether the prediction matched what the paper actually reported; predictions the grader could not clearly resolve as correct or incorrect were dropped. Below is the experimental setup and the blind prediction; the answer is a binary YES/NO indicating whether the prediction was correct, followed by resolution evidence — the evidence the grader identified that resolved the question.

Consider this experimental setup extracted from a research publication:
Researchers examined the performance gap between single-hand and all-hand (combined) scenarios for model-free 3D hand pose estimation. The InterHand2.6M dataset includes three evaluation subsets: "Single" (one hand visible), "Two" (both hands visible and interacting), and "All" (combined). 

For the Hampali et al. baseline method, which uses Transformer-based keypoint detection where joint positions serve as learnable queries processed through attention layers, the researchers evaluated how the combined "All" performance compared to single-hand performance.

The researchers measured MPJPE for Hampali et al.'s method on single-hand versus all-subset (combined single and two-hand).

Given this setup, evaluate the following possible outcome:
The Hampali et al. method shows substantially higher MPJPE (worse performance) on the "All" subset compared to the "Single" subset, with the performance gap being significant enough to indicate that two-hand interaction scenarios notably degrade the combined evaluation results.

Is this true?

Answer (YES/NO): YES